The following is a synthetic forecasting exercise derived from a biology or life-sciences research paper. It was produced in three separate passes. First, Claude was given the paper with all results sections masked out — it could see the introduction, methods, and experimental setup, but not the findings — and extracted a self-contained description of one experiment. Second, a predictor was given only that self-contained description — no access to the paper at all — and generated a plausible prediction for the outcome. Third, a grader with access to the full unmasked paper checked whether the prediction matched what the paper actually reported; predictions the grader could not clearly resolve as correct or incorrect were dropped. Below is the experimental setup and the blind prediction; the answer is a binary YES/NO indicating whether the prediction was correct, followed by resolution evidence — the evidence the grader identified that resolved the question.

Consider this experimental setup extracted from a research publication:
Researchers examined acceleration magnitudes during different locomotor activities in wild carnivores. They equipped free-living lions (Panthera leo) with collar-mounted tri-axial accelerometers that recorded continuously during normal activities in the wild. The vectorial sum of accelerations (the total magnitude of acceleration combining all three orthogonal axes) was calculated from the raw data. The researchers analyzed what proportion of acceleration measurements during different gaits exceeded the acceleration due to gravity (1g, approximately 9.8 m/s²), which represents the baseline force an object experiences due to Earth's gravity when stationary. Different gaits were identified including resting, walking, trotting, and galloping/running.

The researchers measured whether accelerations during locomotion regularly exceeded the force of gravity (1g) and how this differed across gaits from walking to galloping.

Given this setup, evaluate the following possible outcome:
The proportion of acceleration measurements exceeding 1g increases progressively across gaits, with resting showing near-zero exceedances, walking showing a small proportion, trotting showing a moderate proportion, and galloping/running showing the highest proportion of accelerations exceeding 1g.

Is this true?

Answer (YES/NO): NO